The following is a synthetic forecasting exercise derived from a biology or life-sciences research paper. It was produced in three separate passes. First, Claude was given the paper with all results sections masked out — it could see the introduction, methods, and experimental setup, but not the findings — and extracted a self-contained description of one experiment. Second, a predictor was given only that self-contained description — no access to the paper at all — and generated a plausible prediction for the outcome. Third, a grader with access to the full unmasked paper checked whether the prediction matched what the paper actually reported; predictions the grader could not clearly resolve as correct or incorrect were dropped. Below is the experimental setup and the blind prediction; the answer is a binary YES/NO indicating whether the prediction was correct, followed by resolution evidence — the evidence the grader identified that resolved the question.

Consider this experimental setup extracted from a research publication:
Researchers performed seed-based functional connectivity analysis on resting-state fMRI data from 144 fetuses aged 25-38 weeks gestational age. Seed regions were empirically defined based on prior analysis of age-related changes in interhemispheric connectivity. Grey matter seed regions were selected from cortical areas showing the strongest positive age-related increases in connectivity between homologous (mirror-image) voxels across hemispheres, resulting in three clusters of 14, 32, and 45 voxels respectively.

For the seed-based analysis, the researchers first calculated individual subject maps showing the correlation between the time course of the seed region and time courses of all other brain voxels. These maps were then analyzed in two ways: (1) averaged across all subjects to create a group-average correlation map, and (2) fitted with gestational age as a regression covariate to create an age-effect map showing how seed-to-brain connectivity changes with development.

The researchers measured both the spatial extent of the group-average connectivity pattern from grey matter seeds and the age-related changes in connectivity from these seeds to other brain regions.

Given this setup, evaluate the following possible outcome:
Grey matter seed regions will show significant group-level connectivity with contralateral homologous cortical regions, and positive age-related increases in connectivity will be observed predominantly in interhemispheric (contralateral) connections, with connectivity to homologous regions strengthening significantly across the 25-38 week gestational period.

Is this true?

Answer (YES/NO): NO